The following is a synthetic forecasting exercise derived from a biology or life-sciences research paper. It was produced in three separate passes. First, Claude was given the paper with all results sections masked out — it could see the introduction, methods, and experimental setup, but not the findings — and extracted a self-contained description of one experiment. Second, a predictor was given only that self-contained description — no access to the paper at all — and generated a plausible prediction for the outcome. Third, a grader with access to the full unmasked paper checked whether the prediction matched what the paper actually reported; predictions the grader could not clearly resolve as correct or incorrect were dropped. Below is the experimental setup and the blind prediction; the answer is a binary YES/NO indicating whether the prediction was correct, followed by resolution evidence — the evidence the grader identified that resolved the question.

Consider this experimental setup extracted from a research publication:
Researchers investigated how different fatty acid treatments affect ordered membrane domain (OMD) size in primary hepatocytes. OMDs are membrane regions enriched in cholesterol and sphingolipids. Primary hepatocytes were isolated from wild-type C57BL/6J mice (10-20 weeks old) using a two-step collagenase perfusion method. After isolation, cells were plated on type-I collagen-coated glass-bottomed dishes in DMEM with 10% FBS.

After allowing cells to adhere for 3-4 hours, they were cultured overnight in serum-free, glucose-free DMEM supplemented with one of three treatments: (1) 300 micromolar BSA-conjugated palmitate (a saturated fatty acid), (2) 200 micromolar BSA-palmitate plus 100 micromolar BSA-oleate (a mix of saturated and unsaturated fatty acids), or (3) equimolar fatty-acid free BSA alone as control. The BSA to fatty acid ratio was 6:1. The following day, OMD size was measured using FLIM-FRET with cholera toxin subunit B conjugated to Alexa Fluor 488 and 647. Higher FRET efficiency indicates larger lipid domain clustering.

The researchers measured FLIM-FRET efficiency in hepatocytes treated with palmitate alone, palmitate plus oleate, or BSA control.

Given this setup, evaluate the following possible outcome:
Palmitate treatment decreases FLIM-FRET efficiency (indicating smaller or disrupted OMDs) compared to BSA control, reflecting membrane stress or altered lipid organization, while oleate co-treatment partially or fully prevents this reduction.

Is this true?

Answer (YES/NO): NO